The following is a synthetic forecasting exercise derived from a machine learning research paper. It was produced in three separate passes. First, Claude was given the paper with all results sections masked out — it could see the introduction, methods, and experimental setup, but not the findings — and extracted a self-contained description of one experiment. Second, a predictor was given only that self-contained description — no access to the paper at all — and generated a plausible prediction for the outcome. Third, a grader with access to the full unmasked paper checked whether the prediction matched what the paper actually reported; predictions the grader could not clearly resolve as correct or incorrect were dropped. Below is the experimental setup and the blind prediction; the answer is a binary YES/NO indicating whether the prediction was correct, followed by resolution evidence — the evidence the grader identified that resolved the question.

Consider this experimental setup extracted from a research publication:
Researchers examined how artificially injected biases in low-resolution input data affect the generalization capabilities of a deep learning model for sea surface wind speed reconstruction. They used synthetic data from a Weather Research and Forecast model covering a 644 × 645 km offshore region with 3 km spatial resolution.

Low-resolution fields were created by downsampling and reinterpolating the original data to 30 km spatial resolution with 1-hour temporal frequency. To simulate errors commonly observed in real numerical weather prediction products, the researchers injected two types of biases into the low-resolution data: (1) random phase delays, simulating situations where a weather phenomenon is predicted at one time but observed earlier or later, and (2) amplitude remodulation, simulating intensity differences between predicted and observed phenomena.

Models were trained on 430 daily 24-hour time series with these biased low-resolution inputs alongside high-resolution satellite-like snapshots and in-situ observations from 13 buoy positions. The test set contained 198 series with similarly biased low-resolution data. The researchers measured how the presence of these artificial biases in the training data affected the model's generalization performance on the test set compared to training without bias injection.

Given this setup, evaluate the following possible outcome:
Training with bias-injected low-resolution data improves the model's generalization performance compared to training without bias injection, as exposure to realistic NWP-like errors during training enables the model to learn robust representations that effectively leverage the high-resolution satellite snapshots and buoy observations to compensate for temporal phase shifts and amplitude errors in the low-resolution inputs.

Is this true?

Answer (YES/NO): YES